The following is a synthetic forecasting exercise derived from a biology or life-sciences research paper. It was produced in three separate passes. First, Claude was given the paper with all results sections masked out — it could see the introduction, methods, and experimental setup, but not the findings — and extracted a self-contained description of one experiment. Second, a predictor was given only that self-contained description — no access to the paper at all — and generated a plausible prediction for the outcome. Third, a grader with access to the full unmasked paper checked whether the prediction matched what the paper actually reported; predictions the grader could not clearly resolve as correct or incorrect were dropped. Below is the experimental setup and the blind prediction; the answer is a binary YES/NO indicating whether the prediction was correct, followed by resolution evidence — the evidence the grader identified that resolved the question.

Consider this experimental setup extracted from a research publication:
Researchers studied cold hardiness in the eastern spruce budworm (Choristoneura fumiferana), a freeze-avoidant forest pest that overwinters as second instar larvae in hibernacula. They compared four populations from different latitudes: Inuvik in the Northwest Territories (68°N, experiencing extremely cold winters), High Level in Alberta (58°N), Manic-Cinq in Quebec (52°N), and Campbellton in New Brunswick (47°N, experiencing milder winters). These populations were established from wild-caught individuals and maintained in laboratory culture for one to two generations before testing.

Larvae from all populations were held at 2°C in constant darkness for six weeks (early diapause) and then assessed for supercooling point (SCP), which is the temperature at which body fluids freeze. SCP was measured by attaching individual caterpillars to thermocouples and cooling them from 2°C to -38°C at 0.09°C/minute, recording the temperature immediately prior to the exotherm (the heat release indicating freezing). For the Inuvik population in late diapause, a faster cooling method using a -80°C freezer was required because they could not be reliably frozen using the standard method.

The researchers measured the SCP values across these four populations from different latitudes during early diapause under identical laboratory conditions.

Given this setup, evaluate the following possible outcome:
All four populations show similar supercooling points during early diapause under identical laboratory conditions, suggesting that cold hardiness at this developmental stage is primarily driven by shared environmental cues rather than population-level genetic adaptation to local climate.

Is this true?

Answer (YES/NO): YES